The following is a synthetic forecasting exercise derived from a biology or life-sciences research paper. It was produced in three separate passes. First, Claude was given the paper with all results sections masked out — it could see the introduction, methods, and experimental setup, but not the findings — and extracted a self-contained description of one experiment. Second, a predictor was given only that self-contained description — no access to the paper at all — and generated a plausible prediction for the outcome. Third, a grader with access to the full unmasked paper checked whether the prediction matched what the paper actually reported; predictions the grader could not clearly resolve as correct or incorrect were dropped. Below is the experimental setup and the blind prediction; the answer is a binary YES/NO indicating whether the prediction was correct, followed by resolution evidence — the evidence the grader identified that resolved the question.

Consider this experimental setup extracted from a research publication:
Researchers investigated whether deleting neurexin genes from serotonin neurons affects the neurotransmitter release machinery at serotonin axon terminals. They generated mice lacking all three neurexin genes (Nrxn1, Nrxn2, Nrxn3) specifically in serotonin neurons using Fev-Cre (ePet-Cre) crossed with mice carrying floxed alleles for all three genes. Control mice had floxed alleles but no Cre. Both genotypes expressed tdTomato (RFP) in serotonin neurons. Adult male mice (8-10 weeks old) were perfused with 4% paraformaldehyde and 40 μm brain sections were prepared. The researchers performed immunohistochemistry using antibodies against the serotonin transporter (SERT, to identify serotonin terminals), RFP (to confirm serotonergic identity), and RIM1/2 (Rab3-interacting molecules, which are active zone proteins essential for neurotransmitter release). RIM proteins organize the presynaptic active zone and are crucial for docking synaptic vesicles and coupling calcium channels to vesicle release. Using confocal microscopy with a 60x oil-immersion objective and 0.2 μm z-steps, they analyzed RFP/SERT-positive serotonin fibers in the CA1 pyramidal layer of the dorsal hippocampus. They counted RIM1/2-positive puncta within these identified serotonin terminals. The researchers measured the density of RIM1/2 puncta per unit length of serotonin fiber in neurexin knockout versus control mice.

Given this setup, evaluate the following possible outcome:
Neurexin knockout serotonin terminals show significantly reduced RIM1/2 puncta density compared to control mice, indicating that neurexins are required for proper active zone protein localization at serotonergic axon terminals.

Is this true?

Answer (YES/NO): YES